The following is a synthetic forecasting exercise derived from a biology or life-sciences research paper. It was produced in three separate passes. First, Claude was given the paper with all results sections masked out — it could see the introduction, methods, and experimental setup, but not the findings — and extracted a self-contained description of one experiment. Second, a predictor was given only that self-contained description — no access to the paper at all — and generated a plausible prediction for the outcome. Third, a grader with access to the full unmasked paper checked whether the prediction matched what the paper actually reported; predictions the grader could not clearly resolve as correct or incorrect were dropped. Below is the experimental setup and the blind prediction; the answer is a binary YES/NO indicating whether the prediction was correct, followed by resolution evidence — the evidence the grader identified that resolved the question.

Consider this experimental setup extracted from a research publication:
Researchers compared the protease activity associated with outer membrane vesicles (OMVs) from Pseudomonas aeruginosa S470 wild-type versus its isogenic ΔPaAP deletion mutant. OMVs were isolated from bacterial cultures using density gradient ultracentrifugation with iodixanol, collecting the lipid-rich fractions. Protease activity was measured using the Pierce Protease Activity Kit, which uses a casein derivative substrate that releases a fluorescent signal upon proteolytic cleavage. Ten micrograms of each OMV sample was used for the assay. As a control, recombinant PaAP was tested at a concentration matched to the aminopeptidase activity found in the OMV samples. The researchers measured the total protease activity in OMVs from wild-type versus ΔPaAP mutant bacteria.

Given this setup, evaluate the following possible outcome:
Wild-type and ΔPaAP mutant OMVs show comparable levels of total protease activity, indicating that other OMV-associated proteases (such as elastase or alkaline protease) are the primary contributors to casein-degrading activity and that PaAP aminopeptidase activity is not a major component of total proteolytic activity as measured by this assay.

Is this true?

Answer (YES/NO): NO